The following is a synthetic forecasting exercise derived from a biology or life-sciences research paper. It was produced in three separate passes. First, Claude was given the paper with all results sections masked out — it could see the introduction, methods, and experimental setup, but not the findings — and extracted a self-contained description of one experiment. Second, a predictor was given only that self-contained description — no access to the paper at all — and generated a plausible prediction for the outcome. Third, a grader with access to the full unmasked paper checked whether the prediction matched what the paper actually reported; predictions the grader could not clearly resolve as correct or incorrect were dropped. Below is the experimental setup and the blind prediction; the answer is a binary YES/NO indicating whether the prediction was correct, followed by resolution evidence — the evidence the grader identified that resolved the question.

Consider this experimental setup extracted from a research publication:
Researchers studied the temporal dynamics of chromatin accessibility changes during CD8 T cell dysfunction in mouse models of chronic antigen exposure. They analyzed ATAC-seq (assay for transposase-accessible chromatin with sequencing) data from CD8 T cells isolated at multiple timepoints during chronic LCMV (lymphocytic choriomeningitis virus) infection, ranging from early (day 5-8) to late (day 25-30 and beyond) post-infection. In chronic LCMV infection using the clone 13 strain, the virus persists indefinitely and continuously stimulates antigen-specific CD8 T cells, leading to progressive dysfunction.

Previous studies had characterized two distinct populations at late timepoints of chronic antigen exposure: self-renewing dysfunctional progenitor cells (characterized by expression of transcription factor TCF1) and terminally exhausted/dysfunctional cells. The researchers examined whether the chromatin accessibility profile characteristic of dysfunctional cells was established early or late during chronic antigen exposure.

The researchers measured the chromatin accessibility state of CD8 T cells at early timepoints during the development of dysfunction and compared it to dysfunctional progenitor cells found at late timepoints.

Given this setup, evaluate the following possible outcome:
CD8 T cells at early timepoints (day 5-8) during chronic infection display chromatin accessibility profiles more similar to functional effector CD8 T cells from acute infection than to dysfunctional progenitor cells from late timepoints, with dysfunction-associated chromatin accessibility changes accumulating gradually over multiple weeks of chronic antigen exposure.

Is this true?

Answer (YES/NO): NO